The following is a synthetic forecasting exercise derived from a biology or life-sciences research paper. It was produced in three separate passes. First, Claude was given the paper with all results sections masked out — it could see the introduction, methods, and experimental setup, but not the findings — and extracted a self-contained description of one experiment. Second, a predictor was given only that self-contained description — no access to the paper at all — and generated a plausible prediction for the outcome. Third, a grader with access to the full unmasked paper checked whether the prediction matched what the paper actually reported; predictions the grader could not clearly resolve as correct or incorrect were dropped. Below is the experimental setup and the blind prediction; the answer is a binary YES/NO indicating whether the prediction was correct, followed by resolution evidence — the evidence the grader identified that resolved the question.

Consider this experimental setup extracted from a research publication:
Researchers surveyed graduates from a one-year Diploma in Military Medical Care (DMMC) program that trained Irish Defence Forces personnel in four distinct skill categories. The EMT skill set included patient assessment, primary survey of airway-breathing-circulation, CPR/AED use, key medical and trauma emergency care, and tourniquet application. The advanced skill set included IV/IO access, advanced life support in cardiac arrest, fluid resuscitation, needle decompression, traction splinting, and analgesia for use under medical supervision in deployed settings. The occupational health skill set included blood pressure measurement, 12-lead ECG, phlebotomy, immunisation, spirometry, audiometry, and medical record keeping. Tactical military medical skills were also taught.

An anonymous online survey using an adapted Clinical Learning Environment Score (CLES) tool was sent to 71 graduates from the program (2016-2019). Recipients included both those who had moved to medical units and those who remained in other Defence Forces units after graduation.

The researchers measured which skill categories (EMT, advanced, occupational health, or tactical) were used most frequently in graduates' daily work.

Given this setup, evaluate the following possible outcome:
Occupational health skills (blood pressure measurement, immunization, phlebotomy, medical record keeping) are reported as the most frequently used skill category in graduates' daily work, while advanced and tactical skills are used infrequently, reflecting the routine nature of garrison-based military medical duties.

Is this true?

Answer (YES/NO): NO